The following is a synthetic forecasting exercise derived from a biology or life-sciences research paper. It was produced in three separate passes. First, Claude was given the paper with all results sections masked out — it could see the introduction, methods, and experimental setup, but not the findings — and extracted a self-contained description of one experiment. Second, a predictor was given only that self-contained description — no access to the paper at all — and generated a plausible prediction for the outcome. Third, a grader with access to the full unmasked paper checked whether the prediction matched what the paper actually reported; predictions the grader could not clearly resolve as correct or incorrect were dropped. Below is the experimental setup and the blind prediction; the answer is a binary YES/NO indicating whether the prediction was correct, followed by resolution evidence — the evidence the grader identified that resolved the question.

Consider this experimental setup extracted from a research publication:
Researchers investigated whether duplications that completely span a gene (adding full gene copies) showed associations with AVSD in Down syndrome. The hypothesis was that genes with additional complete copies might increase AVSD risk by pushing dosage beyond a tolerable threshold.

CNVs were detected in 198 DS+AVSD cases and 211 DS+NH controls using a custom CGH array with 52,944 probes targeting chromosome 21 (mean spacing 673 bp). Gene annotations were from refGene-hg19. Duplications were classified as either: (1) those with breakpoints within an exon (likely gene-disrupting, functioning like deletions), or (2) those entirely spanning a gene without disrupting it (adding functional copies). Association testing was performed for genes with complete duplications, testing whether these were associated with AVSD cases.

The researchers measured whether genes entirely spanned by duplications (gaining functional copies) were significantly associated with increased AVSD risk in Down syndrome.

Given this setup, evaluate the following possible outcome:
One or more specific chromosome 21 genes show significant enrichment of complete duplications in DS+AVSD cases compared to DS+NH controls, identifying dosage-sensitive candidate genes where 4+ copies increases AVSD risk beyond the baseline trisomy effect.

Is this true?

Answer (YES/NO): NO